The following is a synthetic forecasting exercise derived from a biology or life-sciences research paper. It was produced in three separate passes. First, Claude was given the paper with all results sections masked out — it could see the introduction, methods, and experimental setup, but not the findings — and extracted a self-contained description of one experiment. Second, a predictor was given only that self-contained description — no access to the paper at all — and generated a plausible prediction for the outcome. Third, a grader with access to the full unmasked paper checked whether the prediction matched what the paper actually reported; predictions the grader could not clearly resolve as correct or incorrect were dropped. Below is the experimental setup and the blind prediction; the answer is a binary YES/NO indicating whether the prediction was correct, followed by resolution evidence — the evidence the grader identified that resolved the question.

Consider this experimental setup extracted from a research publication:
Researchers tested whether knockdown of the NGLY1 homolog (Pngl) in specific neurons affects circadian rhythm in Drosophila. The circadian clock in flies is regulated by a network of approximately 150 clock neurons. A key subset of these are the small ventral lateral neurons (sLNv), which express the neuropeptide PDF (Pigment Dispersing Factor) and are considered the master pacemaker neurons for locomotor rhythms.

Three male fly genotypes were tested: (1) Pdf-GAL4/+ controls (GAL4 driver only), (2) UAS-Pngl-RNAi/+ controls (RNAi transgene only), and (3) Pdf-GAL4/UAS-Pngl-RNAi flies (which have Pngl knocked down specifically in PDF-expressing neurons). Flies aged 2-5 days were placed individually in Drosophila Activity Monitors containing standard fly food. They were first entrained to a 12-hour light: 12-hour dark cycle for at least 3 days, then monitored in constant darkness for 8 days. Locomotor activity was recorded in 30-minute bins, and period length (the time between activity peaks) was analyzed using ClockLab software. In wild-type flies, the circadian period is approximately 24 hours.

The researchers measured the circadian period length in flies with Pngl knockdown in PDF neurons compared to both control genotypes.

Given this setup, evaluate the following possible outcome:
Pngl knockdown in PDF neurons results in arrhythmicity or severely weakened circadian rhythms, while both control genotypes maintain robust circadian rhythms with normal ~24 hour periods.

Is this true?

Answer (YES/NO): NO